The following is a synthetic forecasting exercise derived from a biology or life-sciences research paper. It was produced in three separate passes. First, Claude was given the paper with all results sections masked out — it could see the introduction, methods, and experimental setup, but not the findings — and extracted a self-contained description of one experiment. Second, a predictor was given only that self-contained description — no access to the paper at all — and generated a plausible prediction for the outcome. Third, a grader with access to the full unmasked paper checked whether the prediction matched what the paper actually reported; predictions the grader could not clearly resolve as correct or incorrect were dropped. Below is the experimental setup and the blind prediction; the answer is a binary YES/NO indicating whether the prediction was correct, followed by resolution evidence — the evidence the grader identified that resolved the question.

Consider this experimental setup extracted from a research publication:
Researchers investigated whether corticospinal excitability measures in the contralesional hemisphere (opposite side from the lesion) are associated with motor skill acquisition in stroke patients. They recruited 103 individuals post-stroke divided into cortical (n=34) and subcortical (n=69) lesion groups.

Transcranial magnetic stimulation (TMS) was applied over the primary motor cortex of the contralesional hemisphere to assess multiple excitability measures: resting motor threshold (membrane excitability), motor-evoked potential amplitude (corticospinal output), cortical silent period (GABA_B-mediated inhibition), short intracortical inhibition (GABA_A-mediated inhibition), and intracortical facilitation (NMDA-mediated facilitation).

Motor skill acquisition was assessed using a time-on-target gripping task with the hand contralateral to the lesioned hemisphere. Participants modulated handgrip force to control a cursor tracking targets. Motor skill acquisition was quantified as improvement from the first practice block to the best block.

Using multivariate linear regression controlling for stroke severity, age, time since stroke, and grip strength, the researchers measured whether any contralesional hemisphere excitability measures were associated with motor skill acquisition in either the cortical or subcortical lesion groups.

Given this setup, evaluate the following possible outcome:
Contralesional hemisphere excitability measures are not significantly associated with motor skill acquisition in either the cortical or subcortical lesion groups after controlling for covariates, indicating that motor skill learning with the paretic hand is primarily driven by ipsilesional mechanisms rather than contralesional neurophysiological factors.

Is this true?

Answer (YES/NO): YES